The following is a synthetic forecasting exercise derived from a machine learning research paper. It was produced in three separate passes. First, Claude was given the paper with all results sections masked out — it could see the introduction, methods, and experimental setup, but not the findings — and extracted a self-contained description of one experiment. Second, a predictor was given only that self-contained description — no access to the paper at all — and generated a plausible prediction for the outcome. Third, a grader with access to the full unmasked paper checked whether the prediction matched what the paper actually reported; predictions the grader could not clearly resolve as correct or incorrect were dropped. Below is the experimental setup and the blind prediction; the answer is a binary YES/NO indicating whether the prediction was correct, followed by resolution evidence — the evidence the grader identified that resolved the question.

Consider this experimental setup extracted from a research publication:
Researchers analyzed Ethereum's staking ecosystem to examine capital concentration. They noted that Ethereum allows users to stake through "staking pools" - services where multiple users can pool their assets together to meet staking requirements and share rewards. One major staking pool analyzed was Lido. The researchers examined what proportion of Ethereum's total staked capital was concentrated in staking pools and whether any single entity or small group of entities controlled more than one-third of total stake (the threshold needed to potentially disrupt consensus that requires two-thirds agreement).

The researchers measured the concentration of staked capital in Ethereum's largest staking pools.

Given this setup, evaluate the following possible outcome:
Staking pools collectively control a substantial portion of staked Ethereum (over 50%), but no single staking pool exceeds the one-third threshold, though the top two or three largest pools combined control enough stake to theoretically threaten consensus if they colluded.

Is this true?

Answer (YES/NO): NO